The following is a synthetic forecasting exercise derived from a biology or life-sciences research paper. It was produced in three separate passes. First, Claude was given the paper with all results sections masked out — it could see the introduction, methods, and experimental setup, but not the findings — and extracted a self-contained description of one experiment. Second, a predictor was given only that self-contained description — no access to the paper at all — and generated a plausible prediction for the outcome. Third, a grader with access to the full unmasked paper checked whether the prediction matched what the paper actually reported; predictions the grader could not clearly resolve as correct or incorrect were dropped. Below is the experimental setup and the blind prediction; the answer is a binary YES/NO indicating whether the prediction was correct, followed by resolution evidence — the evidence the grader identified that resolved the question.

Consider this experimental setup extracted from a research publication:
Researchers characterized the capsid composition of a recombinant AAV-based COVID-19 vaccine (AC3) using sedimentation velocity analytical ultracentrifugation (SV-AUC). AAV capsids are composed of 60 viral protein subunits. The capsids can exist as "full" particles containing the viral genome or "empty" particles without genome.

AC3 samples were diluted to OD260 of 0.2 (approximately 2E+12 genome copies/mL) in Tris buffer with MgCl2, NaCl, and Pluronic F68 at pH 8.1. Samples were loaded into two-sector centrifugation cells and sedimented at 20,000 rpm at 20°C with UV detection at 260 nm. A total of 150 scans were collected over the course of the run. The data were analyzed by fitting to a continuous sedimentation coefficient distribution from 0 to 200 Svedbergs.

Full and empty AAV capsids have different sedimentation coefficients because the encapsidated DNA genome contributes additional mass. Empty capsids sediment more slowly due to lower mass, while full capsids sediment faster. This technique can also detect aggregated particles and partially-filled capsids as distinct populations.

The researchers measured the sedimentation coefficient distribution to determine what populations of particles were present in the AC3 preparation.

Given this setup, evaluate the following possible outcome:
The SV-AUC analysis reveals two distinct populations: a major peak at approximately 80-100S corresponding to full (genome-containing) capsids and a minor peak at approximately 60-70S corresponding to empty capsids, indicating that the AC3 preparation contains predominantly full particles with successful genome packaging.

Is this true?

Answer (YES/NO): NO